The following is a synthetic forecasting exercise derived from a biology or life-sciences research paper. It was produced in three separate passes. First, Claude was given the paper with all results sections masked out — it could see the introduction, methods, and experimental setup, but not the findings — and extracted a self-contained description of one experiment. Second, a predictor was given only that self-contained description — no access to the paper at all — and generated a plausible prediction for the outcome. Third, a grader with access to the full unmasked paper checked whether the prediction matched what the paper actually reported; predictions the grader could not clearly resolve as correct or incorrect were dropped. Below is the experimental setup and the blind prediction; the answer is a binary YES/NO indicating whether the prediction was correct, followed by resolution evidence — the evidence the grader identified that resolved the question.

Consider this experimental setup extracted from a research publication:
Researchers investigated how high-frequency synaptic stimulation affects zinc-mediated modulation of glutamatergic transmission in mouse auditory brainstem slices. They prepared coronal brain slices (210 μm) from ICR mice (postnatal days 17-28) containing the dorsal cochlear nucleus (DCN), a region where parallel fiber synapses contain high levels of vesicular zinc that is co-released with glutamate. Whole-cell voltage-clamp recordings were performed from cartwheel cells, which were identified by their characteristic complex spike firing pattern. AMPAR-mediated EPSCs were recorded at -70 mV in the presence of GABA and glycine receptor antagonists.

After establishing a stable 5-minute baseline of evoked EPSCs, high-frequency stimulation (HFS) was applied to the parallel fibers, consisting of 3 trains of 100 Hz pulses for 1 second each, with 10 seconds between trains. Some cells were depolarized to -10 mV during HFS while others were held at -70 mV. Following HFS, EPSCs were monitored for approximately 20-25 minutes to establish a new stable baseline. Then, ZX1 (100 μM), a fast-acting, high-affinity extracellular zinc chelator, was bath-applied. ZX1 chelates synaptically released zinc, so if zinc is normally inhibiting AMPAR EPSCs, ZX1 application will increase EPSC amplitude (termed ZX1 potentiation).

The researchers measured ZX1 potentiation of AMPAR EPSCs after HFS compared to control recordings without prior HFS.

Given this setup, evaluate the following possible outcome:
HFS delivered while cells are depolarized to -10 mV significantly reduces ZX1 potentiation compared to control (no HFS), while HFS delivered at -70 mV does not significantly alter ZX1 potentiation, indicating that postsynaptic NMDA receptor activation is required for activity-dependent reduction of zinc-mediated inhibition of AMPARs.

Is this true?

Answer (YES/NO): NO